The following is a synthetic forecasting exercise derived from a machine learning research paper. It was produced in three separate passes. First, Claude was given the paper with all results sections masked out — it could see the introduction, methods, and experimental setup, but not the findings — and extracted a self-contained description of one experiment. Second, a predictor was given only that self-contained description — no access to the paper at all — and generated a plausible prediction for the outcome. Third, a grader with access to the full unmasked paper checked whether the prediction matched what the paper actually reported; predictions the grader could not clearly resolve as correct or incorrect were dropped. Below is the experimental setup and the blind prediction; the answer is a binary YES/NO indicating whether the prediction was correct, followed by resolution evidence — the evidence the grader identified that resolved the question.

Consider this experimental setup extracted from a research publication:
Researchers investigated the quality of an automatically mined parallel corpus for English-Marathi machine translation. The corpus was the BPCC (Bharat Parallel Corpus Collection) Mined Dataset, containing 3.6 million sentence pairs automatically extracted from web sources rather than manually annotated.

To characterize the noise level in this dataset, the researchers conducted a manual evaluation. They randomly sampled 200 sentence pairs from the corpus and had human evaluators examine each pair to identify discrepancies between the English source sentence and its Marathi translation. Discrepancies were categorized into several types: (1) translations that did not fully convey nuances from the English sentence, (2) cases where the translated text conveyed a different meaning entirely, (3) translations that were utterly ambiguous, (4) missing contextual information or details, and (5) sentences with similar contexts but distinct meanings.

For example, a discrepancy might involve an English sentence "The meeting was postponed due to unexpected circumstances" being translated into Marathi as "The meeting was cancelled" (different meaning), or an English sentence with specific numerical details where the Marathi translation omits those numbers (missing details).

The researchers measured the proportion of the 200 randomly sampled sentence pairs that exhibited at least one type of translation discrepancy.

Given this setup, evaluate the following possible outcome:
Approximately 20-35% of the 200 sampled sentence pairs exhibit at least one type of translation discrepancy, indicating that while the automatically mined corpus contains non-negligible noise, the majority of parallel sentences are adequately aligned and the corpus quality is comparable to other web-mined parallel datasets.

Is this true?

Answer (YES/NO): NO